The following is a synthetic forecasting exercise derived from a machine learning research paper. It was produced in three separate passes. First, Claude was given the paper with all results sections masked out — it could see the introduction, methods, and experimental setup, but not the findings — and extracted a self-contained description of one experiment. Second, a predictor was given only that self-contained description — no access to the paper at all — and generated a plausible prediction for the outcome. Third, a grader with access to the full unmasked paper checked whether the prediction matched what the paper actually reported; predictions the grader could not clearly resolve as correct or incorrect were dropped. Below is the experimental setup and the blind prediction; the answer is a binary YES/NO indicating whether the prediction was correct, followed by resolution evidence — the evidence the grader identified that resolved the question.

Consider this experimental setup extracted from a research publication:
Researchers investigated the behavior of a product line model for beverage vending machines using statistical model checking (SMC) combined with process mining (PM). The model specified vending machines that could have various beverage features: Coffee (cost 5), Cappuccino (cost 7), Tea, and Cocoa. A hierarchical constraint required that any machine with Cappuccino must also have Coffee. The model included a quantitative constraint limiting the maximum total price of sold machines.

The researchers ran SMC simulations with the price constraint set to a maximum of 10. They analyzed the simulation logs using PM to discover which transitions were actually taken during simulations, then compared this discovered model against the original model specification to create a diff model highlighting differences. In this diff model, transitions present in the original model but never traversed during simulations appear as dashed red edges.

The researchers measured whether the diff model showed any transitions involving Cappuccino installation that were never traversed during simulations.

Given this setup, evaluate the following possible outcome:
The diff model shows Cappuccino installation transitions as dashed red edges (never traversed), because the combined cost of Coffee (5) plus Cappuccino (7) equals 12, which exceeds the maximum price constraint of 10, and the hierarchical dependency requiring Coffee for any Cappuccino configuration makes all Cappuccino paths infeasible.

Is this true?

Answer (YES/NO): YES